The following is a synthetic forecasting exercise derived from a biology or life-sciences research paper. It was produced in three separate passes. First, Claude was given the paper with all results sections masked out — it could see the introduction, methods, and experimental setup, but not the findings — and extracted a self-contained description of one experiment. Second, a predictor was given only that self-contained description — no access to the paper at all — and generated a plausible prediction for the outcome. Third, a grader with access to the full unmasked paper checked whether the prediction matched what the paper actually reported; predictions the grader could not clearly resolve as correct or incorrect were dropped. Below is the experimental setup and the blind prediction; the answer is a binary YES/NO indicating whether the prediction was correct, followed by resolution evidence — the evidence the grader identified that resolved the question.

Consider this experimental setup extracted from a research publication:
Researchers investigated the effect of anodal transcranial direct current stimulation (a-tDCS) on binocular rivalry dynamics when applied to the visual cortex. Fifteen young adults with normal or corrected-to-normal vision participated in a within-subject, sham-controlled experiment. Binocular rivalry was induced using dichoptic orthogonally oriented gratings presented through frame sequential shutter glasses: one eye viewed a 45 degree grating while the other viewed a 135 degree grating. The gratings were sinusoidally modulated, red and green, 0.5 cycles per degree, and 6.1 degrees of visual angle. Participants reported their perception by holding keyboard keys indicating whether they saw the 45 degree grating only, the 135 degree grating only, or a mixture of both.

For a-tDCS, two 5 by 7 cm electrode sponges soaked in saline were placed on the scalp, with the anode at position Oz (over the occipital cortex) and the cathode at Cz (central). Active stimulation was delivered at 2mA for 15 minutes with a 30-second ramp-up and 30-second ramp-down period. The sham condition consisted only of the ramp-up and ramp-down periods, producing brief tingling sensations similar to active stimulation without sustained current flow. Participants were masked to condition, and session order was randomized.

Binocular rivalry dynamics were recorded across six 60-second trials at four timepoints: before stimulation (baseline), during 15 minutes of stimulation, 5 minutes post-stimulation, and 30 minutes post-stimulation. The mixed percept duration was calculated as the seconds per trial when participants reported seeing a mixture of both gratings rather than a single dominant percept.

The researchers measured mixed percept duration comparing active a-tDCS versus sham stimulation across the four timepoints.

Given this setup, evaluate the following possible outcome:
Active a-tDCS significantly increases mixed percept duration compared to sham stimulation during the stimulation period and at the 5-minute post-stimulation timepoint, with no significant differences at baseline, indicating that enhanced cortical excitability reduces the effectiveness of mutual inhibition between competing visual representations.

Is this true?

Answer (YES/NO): NO